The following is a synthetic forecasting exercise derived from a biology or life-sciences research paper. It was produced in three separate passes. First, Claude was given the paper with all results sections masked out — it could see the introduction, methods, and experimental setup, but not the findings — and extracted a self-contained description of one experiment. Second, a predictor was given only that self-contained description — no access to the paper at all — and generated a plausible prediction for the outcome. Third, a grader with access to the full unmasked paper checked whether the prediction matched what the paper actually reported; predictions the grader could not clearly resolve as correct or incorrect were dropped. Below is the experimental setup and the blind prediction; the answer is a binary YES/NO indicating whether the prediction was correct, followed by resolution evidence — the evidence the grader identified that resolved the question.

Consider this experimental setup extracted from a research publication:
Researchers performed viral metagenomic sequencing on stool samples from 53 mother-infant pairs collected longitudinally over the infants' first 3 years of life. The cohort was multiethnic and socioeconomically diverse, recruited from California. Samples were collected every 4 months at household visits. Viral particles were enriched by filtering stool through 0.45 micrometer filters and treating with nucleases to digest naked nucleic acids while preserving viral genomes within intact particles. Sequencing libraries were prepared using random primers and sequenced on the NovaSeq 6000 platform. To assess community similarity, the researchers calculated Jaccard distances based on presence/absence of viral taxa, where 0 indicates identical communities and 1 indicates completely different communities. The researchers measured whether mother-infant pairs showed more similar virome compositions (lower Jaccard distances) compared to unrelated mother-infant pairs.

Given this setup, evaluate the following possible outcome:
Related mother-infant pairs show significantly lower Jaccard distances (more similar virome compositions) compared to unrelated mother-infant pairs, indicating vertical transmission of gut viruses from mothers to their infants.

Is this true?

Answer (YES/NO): NO